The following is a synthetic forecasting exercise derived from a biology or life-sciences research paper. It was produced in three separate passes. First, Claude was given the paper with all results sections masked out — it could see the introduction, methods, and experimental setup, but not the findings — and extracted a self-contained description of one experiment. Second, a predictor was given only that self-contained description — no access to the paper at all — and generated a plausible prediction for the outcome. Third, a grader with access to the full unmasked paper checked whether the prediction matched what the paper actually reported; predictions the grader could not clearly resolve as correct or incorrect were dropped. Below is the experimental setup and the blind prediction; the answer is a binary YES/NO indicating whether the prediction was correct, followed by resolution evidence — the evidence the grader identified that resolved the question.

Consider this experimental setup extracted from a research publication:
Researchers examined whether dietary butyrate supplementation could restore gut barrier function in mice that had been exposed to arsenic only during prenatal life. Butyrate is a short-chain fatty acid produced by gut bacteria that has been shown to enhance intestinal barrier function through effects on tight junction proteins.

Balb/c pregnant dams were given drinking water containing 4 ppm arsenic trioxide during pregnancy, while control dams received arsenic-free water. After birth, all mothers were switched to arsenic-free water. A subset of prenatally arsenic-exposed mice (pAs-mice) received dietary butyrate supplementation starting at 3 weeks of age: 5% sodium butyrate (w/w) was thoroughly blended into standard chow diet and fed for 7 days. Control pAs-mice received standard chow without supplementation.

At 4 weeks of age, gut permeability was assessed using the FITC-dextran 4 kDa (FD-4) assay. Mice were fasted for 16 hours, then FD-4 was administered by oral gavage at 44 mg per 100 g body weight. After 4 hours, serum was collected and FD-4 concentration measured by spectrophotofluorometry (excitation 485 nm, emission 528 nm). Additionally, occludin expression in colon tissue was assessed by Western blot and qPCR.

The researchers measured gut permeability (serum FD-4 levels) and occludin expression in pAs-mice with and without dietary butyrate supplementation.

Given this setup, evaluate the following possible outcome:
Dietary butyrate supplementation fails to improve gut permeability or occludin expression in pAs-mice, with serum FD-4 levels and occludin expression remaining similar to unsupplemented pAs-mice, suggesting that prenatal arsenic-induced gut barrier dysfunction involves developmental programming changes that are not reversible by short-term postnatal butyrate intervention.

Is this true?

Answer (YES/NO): NO